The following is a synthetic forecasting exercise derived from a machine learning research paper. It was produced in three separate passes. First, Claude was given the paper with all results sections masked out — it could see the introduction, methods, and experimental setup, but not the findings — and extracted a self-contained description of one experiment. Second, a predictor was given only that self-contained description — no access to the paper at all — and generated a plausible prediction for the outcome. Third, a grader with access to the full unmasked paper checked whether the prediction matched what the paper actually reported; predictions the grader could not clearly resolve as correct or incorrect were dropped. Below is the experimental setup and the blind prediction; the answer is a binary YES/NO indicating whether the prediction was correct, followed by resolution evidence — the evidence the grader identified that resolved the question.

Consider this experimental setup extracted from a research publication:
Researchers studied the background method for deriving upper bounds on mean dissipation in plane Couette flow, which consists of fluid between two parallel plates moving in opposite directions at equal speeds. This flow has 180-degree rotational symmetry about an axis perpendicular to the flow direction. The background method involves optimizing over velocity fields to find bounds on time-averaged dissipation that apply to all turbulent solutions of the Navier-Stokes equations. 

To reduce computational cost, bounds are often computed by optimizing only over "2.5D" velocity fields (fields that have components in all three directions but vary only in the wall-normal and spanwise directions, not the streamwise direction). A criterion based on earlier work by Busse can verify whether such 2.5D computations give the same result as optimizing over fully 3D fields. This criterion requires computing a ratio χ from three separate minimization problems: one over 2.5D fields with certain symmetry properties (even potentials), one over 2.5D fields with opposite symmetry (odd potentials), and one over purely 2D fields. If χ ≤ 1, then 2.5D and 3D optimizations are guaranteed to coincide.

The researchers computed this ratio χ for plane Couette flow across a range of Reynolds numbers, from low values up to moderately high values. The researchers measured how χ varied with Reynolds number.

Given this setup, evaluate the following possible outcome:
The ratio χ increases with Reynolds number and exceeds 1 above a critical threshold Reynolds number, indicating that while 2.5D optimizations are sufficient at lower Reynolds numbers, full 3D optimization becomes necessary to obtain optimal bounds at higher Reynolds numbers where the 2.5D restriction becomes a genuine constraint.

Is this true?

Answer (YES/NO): NO